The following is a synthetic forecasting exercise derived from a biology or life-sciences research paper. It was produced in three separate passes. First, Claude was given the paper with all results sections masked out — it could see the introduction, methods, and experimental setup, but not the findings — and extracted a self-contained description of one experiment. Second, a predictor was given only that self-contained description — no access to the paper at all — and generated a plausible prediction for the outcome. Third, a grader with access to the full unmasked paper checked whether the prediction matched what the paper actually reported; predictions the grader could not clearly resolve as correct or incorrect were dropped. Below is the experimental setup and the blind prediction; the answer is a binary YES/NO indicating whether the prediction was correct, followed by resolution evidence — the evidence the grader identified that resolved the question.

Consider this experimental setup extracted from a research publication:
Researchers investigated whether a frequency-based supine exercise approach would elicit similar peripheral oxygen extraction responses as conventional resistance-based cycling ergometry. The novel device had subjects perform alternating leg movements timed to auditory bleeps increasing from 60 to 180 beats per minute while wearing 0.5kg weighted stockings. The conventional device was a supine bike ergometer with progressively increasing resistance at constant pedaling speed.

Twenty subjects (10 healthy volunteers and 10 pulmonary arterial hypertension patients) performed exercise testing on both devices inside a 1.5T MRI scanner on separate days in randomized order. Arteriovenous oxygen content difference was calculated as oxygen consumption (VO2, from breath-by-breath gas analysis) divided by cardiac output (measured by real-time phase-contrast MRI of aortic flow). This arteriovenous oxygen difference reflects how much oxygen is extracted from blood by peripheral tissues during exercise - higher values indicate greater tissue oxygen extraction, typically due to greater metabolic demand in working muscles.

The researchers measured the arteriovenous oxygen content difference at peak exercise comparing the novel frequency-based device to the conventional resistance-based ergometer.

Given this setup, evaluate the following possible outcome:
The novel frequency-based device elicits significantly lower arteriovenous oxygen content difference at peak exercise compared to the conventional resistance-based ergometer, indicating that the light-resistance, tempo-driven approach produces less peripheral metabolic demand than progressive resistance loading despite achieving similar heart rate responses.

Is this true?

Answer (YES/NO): NO